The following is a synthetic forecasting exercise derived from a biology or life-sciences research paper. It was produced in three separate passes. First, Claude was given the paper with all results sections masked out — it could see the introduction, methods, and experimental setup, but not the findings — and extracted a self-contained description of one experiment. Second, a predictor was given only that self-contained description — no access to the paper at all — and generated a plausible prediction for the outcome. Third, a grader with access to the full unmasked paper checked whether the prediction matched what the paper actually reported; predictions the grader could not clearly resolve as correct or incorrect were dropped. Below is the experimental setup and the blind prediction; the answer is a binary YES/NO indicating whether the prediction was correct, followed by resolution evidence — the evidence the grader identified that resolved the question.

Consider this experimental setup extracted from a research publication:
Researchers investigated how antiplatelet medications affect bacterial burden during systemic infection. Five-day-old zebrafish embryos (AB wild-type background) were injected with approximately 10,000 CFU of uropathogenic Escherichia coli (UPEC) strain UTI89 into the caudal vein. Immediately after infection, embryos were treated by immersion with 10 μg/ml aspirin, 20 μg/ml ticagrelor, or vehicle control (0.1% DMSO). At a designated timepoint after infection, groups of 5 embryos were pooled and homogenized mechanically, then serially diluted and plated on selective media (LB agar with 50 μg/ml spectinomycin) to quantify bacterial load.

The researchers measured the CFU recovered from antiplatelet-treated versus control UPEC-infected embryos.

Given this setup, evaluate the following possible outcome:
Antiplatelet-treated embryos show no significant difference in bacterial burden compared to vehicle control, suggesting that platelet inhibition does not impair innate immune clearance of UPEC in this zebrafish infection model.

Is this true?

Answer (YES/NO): NO